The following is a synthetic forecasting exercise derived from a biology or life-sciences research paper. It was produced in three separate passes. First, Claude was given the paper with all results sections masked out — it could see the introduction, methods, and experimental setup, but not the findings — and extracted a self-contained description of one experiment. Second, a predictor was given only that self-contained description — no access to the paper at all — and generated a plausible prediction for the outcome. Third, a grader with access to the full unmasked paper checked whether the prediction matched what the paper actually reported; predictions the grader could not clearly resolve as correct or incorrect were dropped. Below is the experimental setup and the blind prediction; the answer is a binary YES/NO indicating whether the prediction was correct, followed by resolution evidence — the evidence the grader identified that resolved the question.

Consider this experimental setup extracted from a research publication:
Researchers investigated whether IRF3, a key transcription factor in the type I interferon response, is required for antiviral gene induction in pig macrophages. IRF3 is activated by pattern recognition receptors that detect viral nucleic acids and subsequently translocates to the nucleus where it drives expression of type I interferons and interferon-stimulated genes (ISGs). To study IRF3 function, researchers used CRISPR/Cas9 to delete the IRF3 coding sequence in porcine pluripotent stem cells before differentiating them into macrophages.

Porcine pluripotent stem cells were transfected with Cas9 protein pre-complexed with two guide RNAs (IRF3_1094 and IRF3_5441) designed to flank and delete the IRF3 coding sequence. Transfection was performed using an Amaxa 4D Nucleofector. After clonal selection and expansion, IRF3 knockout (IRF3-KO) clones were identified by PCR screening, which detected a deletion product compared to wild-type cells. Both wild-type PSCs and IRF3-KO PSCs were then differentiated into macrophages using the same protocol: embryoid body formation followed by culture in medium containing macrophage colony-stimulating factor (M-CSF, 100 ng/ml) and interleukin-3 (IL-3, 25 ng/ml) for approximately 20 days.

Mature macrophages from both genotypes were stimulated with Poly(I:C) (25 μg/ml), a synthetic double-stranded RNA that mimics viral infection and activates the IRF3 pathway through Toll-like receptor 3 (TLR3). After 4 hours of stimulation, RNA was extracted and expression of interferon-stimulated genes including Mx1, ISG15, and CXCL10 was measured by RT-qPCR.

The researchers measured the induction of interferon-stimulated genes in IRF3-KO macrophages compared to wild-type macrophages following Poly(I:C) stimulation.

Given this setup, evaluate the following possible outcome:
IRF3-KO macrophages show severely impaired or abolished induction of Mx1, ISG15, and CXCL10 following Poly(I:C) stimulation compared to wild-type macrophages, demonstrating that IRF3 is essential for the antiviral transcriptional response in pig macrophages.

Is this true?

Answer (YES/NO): NO